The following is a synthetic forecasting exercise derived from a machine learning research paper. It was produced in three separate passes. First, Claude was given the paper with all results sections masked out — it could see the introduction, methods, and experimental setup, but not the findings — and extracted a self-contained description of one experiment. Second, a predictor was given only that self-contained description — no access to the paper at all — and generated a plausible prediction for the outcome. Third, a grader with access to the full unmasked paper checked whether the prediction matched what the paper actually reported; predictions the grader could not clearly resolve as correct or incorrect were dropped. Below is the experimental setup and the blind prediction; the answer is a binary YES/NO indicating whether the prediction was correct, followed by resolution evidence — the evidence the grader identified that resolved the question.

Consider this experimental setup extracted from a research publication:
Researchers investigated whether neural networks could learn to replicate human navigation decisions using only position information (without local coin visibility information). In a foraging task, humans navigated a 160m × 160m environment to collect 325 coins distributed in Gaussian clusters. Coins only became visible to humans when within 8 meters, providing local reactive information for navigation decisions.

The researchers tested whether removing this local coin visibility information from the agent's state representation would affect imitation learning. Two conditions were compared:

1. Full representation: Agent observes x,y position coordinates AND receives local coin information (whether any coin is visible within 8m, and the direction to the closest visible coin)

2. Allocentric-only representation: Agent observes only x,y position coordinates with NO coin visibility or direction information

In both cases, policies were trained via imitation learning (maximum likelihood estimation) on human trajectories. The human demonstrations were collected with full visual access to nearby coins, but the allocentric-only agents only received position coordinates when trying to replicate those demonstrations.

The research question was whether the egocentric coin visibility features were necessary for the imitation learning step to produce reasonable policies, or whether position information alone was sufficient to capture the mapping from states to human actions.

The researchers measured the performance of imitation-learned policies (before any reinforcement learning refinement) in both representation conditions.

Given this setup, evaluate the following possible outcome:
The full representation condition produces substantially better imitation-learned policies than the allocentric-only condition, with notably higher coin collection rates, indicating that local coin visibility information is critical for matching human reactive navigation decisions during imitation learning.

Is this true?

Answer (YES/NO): YES